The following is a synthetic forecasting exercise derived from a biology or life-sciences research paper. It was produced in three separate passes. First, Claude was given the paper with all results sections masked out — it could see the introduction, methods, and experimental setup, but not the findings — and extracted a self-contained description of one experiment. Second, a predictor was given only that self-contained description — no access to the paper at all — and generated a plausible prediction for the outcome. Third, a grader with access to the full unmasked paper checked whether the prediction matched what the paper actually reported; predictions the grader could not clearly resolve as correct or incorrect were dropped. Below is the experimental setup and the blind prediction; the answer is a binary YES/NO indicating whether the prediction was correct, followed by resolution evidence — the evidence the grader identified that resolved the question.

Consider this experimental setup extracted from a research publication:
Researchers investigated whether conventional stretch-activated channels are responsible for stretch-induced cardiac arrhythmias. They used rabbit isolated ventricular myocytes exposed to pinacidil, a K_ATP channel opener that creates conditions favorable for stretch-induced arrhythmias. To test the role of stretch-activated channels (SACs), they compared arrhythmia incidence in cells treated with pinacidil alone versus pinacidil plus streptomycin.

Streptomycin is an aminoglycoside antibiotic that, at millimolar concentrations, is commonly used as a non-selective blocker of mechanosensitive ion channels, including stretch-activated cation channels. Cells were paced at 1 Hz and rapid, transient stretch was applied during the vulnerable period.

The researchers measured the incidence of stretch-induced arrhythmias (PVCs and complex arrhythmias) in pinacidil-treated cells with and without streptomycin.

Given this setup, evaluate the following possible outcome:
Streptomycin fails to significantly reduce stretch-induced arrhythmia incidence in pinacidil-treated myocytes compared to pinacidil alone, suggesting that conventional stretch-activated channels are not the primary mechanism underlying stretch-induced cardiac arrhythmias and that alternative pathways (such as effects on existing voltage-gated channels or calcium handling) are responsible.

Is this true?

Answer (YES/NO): NO